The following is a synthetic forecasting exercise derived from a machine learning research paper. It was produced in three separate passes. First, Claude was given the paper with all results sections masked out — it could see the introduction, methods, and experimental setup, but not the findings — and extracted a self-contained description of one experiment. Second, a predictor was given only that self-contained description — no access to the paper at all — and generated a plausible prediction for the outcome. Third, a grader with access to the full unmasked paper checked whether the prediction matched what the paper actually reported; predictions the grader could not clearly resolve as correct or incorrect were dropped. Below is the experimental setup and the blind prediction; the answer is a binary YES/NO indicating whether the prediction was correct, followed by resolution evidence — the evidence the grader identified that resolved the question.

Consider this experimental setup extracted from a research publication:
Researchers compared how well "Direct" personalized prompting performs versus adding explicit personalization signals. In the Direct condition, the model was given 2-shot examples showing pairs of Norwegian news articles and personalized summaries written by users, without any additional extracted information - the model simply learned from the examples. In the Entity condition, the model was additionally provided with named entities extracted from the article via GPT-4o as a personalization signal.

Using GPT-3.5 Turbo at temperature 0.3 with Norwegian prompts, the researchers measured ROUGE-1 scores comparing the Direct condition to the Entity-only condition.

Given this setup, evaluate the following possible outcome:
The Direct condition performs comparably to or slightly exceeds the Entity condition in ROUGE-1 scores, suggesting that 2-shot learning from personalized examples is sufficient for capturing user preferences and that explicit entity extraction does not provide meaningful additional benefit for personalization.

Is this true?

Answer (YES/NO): YES